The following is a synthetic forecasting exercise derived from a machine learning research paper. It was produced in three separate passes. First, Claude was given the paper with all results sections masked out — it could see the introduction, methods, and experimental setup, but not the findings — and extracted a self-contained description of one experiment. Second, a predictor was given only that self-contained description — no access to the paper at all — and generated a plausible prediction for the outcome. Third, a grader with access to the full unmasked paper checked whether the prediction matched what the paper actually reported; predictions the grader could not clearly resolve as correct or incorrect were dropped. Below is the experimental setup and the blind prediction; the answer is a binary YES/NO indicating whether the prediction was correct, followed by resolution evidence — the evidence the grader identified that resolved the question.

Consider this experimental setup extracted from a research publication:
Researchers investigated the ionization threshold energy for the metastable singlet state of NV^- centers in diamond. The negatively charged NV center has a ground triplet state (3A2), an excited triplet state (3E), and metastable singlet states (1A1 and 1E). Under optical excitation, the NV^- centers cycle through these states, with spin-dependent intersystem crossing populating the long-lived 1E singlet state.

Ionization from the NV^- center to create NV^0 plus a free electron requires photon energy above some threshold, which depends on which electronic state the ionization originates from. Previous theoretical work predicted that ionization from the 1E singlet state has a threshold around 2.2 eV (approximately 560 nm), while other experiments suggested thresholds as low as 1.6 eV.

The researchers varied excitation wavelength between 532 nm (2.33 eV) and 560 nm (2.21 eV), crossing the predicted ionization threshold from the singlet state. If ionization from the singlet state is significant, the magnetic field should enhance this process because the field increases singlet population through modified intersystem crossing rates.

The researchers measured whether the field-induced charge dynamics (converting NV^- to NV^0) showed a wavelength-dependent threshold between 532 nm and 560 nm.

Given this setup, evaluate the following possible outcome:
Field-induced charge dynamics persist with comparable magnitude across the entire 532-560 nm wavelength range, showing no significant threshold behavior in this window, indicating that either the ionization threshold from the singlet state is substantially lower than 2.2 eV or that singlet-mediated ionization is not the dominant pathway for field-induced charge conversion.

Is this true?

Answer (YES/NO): NO